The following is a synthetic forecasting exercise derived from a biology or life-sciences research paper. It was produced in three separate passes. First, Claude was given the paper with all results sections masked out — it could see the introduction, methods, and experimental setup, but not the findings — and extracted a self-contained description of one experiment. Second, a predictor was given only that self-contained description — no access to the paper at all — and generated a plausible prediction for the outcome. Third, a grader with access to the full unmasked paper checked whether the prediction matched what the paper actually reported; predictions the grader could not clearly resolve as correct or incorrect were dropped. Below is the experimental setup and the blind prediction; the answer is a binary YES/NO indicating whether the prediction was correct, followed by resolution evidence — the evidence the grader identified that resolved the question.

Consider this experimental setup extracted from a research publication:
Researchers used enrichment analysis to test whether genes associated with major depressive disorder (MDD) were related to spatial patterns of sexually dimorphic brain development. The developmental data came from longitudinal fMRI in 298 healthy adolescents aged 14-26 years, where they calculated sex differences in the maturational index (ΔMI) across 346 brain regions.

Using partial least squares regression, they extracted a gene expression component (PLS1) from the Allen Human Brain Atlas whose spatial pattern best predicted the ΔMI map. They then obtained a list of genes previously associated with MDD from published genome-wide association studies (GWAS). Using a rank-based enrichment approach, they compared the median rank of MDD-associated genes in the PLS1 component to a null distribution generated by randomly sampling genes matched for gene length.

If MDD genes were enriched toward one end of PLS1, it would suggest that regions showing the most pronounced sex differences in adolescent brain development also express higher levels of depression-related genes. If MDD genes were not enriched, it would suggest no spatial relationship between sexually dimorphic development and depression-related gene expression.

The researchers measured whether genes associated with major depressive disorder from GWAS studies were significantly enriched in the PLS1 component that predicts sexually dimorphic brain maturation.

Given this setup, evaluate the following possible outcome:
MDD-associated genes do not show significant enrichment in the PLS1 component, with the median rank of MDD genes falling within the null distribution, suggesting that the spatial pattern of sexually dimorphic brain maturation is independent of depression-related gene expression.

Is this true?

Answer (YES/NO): NO